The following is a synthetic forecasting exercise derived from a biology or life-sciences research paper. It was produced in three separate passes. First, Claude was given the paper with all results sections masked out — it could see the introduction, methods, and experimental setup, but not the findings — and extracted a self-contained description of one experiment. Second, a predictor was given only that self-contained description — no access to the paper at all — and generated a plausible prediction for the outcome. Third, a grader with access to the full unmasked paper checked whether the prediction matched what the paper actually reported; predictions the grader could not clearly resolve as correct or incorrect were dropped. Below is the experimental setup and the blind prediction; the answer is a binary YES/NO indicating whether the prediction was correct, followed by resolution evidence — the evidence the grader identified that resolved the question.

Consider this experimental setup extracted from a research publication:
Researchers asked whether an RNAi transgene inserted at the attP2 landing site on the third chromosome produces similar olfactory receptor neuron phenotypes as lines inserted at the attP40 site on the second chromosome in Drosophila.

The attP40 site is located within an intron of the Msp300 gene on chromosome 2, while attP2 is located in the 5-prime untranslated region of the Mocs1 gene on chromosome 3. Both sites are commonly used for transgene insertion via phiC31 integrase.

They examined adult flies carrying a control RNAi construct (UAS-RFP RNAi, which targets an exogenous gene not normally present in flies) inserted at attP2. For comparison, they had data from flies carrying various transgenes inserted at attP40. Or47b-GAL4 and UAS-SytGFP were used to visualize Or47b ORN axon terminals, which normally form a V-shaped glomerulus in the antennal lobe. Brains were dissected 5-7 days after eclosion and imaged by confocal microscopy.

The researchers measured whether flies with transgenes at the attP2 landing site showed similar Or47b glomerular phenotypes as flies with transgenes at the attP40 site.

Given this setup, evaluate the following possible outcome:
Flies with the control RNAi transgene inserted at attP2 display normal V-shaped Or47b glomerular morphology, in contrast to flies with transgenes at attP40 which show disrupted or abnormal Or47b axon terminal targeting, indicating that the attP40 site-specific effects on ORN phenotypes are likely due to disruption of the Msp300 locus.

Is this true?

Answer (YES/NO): NO